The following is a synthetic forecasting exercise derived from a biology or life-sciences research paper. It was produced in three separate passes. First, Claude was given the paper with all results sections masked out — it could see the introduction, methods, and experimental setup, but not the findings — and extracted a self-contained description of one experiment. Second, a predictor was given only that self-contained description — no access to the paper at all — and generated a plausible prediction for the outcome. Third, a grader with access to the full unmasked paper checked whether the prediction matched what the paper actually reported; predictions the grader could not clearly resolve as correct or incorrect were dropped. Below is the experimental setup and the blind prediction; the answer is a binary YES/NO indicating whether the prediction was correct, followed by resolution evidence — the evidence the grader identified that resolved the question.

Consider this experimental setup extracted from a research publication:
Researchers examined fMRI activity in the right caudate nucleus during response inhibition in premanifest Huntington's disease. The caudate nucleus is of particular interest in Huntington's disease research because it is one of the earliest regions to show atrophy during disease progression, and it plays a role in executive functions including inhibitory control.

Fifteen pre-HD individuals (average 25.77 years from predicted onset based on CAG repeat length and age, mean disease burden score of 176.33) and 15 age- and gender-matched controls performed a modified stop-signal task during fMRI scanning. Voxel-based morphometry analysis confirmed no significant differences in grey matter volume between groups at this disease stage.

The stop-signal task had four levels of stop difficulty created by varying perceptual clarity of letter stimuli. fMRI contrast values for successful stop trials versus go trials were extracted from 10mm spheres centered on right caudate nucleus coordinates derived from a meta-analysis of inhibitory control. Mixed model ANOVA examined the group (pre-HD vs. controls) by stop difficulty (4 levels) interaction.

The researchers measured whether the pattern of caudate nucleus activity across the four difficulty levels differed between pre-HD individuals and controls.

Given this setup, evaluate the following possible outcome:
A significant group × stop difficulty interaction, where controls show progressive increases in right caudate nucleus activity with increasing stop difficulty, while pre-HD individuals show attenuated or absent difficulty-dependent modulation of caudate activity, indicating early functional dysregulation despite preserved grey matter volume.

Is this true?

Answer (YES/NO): NO